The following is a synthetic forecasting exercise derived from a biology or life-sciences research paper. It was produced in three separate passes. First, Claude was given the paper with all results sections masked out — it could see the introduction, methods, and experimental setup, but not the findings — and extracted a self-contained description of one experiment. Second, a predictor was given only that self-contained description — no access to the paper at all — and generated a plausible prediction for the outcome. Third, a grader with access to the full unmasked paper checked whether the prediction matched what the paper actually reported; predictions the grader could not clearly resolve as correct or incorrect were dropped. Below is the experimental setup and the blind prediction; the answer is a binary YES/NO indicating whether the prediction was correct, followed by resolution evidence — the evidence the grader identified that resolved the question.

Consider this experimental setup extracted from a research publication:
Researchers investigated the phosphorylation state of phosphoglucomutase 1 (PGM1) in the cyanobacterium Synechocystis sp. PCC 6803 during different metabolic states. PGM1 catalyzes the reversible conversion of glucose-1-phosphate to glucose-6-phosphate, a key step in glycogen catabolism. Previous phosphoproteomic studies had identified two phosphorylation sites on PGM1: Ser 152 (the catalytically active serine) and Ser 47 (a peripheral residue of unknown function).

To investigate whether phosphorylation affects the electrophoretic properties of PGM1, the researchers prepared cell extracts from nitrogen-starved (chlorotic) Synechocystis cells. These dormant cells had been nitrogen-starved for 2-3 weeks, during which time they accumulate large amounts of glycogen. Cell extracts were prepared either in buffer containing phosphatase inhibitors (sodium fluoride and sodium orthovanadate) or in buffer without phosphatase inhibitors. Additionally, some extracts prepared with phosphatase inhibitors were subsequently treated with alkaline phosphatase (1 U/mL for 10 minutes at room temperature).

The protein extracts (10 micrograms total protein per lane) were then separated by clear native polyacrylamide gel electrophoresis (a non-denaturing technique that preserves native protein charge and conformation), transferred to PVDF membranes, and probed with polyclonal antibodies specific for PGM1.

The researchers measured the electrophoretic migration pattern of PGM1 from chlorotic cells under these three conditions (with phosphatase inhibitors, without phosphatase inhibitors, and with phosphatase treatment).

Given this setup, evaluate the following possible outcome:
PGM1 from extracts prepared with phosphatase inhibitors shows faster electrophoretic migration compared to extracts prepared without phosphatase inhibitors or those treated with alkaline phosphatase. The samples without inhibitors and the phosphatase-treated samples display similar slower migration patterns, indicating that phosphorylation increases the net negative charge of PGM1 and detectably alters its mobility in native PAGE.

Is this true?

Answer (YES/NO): YES